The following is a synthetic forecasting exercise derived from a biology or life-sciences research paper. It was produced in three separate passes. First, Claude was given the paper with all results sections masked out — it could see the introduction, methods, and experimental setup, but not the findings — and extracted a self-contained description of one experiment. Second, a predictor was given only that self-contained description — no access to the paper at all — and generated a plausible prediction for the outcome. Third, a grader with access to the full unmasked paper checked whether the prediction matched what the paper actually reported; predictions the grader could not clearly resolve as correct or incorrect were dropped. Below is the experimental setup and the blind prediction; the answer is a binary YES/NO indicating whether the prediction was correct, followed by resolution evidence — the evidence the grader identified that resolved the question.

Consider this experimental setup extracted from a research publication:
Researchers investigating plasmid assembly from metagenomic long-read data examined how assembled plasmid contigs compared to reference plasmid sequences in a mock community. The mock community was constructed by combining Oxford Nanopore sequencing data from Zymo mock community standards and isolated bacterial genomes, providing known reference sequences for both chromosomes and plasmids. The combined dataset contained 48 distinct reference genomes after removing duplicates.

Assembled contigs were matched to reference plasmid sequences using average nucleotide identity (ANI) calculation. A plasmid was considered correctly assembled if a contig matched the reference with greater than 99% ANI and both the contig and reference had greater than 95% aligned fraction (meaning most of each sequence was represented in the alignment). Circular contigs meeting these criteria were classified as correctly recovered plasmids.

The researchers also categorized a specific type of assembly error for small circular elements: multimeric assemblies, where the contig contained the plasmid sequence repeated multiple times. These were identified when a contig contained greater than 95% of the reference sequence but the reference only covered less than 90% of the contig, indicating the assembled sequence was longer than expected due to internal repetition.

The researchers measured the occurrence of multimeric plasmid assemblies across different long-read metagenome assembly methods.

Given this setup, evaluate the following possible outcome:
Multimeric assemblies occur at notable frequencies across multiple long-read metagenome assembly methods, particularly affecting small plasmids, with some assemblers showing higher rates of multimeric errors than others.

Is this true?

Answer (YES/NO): YES